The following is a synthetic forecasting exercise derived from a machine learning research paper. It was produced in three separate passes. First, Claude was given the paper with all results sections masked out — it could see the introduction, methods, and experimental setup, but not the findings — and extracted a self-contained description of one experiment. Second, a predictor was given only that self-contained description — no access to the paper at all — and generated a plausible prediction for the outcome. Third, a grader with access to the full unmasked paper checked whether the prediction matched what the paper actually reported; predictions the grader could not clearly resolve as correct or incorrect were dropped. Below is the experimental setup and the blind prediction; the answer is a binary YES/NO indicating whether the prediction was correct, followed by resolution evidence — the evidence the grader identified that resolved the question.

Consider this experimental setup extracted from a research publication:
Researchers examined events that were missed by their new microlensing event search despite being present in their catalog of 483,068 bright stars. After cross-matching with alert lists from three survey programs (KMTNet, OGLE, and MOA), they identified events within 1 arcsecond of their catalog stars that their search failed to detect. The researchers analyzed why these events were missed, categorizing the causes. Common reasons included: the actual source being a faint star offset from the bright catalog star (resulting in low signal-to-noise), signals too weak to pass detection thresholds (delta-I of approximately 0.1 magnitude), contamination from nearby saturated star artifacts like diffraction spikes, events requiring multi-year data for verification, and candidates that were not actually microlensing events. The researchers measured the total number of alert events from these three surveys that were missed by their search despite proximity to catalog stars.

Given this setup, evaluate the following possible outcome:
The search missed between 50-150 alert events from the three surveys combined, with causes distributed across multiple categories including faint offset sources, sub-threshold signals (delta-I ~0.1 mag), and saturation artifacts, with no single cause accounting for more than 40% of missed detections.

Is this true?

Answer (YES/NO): NO